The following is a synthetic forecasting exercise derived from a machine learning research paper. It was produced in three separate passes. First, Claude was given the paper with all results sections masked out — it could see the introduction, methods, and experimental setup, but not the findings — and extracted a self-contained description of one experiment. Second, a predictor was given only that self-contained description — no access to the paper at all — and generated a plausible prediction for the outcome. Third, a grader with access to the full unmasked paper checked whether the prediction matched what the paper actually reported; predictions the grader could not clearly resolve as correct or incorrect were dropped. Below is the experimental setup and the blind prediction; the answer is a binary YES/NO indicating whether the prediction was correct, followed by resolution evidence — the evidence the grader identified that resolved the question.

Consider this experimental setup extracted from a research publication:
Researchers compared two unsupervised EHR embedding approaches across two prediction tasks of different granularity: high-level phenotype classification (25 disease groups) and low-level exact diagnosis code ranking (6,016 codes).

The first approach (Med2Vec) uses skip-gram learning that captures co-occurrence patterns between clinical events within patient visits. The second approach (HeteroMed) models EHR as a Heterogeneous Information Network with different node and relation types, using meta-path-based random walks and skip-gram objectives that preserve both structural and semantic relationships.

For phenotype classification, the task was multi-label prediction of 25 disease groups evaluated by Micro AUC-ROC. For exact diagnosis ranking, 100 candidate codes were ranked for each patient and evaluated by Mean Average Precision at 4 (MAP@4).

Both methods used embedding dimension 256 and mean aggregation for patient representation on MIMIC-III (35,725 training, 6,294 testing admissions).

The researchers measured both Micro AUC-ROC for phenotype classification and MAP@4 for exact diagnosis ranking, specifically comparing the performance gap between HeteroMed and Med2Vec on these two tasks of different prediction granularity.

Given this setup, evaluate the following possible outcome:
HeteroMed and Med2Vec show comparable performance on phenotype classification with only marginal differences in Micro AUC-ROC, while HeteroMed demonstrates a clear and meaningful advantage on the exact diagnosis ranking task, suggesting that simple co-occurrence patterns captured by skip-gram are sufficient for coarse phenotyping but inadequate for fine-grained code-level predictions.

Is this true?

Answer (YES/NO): YES